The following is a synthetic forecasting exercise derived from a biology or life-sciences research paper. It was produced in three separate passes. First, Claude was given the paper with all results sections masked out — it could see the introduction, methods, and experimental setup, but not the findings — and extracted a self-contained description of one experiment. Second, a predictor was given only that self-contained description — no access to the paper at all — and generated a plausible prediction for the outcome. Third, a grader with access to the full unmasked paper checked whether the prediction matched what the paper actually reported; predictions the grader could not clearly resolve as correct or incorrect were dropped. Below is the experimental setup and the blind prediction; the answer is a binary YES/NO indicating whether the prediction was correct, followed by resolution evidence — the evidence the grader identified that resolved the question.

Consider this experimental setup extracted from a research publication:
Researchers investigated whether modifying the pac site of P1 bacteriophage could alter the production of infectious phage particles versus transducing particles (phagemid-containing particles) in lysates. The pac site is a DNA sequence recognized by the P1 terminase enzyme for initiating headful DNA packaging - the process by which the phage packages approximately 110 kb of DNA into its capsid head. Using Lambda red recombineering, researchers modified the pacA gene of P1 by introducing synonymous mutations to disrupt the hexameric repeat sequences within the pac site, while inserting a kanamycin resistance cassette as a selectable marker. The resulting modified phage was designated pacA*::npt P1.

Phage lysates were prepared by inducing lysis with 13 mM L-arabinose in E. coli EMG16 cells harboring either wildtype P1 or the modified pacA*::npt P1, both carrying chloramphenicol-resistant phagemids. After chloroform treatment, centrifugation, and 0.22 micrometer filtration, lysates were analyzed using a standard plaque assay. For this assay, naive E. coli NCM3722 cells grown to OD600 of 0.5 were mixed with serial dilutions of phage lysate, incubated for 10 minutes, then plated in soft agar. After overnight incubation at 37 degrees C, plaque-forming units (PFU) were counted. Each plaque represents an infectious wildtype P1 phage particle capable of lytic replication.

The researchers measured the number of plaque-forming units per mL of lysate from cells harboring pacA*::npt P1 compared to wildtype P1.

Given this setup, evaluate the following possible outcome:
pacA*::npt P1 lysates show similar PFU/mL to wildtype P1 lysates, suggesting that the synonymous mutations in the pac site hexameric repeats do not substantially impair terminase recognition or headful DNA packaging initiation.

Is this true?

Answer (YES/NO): NO